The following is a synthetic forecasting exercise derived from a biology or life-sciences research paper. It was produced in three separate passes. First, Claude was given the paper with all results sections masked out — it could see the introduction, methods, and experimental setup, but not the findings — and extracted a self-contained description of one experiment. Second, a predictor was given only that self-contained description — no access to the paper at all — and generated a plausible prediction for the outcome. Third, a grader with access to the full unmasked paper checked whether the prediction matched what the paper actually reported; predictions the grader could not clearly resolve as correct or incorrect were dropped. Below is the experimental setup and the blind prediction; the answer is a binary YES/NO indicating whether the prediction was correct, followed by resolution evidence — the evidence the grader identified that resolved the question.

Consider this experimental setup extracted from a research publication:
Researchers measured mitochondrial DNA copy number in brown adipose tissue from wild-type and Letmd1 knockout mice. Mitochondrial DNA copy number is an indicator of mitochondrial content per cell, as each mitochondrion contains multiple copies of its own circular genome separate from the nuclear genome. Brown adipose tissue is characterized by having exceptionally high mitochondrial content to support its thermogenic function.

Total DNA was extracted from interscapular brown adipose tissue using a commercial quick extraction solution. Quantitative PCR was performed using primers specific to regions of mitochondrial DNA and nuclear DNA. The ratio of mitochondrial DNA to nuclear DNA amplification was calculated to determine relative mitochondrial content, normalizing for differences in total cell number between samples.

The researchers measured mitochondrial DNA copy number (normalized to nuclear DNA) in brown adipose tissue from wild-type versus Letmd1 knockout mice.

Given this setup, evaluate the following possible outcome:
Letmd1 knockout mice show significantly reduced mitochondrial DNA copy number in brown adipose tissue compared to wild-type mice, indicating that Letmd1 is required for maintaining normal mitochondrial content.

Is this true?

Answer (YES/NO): YES